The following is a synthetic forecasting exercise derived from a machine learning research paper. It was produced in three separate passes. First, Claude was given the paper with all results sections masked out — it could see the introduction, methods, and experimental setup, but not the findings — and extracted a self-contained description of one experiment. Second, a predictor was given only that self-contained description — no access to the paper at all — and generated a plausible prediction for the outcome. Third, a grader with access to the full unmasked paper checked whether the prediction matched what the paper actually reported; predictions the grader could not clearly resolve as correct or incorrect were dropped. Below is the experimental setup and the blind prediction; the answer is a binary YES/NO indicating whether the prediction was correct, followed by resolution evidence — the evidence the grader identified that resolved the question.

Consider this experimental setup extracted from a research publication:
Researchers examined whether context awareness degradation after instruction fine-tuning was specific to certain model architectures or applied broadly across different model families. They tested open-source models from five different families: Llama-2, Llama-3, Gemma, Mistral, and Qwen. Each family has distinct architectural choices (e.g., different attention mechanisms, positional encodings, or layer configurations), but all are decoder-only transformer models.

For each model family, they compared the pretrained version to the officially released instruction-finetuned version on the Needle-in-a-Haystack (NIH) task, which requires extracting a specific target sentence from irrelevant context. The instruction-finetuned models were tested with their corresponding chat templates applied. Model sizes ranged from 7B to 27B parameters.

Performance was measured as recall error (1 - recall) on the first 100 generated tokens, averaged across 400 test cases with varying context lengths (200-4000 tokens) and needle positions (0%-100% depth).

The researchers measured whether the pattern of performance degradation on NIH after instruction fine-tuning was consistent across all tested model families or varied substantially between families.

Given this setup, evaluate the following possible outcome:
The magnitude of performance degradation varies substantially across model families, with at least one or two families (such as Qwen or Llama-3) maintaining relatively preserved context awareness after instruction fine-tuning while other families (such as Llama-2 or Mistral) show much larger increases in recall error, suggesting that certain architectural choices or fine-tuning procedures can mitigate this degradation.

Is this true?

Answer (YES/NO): NO